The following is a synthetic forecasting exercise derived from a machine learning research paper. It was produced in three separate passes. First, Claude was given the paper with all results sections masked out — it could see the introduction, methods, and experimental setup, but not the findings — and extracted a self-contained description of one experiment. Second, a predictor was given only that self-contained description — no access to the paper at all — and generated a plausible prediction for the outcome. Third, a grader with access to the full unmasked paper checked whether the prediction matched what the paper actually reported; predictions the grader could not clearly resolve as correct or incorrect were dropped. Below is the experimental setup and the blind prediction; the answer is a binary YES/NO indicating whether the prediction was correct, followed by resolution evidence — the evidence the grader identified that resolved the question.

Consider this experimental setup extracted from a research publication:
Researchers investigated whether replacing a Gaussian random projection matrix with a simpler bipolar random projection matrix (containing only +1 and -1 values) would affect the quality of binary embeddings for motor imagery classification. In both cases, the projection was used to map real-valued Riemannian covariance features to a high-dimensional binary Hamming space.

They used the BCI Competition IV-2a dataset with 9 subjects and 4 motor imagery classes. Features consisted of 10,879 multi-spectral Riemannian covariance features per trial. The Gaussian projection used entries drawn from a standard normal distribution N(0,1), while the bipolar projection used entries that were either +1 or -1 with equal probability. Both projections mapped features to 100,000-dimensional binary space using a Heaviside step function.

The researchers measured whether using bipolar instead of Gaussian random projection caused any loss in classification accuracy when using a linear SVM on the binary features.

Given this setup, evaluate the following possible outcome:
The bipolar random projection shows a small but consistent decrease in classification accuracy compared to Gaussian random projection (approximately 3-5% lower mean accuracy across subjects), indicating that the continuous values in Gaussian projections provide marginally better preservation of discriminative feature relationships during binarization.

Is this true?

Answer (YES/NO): NO